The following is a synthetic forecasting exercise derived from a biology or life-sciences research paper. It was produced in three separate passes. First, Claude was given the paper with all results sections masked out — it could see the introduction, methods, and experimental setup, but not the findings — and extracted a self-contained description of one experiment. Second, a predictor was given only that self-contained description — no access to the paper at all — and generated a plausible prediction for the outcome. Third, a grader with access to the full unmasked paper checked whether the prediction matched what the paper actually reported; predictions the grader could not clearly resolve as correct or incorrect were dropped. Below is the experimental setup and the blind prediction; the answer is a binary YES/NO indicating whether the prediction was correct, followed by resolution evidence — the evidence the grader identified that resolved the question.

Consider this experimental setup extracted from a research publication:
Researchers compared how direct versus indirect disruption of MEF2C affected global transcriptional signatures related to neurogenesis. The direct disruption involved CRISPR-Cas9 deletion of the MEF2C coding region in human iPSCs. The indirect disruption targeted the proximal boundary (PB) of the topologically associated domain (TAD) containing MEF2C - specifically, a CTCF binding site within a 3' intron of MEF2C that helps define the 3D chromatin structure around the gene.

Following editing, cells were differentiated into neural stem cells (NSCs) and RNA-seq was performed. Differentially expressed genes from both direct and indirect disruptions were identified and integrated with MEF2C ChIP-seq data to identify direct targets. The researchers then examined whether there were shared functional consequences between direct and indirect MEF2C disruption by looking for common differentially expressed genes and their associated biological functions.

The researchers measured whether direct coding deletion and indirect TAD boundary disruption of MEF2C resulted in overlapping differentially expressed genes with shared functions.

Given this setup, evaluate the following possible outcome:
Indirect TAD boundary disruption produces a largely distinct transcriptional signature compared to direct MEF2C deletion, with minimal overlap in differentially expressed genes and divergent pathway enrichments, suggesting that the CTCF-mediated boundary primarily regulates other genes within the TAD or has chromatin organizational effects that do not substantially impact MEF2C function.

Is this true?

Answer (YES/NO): NO